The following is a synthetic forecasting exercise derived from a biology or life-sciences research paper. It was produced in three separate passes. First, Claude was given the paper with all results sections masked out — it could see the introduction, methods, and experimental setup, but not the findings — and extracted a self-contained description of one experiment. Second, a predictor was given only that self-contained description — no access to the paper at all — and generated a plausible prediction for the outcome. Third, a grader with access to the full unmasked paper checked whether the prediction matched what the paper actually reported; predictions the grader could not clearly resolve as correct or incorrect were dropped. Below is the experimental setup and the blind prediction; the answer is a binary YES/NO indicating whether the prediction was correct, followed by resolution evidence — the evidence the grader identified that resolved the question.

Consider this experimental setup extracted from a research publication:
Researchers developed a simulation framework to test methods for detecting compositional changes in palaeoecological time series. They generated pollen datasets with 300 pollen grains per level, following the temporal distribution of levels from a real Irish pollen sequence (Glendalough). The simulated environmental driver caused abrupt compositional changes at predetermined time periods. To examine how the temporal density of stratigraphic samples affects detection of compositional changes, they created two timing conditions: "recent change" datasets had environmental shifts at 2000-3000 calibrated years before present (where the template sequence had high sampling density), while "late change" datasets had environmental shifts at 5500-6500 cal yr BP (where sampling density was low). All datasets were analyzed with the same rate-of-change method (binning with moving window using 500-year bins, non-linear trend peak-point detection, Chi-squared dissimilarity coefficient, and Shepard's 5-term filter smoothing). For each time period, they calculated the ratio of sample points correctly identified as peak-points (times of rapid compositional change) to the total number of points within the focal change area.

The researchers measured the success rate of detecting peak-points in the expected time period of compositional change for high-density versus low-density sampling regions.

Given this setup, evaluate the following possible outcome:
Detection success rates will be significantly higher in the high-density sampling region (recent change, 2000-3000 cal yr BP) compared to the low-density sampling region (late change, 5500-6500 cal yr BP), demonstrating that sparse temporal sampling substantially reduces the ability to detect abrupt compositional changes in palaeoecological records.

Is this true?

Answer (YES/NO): YES